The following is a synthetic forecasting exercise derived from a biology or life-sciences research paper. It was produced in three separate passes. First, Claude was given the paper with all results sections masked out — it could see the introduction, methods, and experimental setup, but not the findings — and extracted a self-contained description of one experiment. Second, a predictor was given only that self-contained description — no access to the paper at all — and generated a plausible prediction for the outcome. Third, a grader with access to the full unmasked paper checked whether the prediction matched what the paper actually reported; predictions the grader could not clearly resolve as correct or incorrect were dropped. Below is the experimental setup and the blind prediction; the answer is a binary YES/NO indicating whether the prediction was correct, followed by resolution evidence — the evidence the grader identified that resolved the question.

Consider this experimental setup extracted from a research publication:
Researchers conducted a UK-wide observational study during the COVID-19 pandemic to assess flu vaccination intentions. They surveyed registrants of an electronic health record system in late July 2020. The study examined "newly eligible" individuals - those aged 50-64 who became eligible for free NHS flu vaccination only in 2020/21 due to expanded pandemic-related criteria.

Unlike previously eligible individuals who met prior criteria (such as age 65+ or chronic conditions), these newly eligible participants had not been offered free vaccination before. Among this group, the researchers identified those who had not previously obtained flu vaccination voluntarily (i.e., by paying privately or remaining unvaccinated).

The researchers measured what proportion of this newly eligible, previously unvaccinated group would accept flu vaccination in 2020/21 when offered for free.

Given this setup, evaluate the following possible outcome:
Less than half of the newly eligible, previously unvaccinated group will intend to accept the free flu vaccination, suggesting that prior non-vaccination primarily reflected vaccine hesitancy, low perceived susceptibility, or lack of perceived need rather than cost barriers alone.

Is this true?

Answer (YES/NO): NO